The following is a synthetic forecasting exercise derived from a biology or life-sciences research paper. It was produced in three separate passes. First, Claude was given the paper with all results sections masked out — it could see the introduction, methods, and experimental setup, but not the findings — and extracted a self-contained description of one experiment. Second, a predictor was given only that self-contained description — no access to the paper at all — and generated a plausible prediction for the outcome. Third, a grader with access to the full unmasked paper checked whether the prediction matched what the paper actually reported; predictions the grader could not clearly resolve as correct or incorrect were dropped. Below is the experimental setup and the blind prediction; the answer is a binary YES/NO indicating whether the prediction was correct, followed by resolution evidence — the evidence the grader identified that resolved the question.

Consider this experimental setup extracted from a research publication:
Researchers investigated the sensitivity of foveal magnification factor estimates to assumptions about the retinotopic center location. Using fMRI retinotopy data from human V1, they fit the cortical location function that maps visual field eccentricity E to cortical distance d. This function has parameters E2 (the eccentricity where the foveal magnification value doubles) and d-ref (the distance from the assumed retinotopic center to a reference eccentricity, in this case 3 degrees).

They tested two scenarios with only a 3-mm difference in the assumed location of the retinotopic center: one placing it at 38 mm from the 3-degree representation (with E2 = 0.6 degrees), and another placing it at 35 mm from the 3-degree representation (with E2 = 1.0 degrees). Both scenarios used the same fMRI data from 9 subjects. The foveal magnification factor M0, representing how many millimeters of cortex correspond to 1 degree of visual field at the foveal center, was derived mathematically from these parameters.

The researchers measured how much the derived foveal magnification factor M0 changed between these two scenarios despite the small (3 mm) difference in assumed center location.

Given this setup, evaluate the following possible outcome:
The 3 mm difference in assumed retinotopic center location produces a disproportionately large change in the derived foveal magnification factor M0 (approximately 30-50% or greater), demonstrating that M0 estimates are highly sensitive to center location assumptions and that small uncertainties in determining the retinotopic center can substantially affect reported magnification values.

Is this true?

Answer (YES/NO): YES